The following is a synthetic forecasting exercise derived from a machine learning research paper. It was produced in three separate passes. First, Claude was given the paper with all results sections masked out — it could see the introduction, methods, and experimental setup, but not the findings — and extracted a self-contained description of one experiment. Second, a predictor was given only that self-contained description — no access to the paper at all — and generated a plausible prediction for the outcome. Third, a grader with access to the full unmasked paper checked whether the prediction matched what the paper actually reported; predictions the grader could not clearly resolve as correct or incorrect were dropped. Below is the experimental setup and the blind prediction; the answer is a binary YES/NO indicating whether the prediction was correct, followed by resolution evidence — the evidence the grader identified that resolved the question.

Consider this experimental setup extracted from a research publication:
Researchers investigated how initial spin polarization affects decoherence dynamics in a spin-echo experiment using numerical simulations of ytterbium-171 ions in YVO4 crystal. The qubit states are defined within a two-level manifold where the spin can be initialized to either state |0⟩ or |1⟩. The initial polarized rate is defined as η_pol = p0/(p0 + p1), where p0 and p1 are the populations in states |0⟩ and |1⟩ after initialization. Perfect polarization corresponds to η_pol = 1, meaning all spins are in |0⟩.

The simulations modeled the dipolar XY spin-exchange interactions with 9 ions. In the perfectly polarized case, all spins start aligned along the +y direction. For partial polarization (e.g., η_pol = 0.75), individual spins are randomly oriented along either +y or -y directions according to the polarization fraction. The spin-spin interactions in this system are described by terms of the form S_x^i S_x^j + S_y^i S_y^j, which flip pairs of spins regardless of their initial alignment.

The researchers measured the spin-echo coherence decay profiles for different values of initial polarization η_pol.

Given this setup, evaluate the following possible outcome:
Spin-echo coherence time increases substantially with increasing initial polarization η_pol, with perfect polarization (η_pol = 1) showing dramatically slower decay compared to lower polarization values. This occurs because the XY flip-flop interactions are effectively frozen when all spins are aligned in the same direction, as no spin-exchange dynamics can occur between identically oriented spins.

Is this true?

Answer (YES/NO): NO